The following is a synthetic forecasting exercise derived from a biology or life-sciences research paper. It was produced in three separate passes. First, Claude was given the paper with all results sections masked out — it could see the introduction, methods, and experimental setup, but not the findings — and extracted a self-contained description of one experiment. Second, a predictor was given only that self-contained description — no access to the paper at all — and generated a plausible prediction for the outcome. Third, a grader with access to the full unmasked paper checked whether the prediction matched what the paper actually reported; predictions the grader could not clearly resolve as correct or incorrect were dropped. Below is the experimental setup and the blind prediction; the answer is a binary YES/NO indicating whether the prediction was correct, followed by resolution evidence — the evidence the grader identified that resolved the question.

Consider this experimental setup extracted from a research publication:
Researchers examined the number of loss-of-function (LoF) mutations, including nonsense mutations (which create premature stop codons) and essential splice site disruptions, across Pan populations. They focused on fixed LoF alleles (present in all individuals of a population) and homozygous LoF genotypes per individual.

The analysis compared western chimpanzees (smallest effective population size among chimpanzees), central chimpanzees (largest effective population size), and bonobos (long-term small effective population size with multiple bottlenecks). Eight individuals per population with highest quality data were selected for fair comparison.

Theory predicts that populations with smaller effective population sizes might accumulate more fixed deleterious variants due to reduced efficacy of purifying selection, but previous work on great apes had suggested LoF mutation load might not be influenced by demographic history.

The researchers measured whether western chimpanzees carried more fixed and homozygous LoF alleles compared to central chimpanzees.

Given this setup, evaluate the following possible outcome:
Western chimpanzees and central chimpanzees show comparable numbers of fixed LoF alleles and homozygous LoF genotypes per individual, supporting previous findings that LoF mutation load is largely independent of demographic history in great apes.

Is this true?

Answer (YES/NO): NO